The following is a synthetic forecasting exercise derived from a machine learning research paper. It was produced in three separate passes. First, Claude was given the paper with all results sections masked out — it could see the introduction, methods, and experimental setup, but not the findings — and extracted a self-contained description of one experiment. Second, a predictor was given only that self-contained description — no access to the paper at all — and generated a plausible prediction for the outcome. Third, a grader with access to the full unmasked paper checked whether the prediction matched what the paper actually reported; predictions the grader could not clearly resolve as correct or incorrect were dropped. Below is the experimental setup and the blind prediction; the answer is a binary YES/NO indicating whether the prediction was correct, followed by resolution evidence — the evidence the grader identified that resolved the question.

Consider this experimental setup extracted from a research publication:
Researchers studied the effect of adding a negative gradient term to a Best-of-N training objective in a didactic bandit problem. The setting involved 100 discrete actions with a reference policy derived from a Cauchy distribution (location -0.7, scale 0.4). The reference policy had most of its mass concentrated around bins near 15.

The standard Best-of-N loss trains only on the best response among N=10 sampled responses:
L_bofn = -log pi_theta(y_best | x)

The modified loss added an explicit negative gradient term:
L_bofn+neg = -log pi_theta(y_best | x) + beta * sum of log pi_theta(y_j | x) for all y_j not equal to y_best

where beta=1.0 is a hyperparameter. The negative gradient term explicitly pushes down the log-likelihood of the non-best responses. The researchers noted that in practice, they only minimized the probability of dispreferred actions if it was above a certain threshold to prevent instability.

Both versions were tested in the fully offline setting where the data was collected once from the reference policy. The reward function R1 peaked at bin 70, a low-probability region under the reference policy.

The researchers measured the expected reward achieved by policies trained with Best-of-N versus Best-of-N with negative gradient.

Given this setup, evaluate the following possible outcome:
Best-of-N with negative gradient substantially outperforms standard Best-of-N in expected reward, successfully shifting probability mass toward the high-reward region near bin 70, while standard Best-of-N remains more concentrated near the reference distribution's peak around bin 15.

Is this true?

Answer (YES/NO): YES